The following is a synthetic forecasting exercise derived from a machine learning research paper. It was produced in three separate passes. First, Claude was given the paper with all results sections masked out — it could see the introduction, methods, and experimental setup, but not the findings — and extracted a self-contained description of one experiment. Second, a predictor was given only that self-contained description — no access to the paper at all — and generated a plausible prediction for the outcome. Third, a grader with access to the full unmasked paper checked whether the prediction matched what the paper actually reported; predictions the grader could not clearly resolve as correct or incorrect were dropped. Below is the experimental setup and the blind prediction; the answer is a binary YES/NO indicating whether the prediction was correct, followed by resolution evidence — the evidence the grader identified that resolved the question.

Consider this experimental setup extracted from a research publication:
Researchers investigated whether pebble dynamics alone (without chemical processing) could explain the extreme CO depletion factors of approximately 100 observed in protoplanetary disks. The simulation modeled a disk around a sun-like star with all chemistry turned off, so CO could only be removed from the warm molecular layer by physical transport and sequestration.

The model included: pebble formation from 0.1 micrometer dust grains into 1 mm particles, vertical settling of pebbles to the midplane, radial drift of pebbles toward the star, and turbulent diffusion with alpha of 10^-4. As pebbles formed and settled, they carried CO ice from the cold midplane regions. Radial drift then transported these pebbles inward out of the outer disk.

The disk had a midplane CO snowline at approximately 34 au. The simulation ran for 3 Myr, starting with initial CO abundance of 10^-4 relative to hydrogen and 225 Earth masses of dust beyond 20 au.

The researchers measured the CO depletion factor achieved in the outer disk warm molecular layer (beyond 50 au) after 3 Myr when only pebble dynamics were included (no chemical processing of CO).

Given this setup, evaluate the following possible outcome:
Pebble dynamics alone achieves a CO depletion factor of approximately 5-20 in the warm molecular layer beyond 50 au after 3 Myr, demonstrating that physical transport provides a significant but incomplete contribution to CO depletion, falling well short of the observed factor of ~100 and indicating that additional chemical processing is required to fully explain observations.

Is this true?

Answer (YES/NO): NO